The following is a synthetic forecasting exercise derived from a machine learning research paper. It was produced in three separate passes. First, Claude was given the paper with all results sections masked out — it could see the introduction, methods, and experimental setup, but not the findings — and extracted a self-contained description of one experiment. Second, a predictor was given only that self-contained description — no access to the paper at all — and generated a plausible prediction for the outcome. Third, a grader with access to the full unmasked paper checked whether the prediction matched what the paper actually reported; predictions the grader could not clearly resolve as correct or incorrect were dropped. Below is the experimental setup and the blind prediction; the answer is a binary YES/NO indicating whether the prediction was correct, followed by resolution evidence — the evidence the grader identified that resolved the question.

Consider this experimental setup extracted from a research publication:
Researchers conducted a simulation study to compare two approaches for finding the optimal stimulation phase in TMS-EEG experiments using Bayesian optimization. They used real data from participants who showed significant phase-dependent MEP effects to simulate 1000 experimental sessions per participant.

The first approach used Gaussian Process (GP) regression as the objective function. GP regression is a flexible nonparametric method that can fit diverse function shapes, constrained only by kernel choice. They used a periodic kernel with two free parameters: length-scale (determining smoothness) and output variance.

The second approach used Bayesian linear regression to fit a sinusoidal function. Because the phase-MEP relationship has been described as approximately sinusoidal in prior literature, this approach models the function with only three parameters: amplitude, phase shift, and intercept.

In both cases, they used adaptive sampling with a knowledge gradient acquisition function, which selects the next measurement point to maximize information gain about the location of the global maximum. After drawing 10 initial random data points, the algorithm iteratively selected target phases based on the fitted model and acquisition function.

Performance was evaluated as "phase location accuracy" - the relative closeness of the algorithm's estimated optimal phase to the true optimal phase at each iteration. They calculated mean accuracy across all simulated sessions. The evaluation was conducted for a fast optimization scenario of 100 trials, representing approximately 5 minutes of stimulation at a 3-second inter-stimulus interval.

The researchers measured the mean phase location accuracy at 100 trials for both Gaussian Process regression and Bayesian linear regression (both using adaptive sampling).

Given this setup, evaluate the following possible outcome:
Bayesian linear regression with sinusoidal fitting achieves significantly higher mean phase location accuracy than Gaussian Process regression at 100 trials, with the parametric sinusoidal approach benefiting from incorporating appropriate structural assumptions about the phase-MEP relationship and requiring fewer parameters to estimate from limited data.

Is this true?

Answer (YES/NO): YES